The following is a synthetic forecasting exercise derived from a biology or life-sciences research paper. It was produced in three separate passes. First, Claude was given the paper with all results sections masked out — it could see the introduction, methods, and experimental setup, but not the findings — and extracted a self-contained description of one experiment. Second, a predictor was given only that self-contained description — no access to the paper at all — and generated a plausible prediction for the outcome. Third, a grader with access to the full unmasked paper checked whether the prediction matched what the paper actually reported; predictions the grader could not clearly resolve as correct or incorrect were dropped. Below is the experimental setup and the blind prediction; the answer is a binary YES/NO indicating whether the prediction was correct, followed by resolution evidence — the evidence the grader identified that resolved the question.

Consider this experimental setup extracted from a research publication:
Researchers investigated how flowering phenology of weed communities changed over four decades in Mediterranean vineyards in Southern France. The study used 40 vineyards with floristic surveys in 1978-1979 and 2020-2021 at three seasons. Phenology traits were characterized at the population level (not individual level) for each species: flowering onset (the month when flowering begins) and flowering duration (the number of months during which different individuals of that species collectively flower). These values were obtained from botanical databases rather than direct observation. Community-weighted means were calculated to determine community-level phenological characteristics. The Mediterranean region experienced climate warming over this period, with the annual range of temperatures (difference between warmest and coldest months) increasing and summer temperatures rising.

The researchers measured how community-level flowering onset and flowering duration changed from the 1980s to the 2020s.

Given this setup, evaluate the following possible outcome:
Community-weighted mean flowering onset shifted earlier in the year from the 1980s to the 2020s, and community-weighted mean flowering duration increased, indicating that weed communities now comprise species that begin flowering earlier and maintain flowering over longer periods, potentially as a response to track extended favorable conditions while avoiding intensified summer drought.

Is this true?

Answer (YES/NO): YES